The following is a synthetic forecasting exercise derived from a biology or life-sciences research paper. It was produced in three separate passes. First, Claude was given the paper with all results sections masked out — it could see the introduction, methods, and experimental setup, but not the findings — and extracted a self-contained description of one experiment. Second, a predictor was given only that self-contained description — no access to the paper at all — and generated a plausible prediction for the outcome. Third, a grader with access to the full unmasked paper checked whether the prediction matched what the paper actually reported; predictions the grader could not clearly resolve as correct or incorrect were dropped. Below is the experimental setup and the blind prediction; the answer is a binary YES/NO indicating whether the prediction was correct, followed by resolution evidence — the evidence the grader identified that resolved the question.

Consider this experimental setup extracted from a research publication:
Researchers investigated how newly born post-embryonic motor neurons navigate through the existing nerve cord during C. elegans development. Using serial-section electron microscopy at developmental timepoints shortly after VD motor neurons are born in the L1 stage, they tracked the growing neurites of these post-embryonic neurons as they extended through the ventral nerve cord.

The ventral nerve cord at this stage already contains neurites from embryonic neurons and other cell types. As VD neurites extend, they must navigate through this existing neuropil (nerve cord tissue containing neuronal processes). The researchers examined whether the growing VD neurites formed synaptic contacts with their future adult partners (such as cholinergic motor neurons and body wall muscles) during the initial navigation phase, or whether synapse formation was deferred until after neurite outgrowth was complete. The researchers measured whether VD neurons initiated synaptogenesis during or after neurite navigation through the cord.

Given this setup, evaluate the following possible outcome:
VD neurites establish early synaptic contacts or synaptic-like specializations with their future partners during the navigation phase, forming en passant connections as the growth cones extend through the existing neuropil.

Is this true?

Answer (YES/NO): YES